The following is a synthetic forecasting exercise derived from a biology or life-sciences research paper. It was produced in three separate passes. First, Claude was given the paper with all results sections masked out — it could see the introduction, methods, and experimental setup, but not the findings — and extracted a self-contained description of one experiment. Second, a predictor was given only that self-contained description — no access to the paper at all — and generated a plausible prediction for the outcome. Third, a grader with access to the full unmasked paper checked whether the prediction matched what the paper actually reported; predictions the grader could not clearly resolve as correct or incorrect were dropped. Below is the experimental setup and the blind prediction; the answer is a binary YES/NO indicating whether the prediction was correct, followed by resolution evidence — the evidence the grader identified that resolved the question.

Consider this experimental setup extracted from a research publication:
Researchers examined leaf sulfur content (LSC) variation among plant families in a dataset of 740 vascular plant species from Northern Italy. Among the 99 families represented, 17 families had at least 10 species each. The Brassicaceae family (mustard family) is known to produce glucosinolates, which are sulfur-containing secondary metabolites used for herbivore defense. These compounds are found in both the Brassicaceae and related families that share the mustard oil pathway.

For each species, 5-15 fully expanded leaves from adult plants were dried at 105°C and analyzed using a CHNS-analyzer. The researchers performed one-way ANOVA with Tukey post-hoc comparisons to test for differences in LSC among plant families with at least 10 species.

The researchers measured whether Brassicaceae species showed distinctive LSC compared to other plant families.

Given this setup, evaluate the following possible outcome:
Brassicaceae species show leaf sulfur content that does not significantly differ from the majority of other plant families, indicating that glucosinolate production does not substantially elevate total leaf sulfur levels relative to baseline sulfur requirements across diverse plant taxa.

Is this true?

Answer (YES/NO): NO